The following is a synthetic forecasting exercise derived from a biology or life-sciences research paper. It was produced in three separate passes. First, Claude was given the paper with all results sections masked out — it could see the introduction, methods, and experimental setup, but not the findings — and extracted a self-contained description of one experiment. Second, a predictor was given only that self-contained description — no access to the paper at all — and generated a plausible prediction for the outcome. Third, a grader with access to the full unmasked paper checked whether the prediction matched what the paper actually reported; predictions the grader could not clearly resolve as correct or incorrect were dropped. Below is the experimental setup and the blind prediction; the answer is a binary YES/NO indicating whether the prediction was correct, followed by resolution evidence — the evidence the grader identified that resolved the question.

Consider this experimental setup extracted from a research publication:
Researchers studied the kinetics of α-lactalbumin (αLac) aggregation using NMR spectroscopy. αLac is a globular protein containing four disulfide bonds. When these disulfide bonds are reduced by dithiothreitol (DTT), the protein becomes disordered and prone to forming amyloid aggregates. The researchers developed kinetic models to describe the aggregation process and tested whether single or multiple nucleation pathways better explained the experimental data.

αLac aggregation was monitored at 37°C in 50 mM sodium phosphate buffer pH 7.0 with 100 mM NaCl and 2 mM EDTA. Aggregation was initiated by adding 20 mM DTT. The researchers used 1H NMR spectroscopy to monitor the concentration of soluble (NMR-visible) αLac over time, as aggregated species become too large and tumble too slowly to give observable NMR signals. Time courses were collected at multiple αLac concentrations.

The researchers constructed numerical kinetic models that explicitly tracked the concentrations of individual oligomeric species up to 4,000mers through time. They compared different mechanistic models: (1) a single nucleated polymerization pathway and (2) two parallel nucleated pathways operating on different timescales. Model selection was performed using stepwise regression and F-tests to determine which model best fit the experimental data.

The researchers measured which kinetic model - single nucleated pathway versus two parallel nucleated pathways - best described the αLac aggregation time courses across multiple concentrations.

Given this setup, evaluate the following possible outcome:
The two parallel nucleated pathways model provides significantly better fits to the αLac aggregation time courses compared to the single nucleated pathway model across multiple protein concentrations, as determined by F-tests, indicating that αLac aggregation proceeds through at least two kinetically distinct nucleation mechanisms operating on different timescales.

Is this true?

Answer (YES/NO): YES